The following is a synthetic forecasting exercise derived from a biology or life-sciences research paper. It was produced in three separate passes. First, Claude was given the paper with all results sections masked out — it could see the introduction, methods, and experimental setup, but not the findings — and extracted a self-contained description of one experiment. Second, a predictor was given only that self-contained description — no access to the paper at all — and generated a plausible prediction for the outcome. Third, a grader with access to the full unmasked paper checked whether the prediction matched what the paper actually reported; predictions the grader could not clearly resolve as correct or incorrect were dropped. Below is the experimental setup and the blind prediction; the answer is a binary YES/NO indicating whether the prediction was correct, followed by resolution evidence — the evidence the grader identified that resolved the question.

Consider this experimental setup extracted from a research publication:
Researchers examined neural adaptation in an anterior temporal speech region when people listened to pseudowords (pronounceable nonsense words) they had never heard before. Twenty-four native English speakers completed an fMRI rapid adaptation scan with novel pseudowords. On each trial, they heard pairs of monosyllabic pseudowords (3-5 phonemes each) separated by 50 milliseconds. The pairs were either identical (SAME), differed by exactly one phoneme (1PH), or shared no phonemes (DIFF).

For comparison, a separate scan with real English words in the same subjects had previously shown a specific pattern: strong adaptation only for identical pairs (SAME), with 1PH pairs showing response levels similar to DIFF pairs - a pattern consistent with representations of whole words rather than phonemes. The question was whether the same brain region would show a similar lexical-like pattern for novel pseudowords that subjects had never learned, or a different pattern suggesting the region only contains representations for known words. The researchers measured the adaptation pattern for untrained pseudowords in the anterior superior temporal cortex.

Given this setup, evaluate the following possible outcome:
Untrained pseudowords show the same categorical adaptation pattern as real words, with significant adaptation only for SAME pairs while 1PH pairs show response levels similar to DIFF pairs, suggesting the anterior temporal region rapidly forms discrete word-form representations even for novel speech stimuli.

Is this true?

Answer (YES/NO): NO